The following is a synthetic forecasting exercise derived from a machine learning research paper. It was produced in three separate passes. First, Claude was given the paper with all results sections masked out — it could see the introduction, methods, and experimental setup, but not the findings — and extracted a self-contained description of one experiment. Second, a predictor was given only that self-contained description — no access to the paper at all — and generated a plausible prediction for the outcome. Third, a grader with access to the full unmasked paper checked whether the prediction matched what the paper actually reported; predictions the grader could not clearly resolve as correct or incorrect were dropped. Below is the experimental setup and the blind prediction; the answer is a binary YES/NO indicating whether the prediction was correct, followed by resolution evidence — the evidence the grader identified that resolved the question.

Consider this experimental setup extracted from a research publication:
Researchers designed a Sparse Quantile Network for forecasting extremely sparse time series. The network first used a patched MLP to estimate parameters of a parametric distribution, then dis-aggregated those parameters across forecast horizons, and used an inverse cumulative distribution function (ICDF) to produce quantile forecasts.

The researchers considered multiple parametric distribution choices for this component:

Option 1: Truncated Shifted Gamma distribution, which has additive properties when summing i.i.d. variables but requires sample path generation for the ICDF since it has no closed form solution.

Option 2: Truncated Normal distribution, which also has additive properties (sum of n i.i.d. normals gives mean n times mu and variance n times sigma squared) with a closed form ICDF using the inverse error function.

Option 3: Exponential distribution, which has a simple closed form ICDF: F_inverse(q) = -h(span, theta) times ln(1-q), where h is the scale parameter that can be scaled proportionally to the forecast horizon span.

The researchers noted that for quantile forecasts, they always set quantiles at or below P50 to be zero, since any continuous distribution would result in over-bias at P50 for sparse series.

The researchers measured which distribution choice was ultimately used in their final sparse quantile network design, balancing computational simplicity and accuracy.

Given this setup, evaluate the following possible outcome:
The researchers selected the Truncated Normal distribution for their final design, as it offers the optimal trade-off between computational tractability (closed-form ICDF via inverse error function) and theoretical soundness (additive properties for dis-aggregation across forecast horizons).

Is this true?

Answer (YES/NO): NO